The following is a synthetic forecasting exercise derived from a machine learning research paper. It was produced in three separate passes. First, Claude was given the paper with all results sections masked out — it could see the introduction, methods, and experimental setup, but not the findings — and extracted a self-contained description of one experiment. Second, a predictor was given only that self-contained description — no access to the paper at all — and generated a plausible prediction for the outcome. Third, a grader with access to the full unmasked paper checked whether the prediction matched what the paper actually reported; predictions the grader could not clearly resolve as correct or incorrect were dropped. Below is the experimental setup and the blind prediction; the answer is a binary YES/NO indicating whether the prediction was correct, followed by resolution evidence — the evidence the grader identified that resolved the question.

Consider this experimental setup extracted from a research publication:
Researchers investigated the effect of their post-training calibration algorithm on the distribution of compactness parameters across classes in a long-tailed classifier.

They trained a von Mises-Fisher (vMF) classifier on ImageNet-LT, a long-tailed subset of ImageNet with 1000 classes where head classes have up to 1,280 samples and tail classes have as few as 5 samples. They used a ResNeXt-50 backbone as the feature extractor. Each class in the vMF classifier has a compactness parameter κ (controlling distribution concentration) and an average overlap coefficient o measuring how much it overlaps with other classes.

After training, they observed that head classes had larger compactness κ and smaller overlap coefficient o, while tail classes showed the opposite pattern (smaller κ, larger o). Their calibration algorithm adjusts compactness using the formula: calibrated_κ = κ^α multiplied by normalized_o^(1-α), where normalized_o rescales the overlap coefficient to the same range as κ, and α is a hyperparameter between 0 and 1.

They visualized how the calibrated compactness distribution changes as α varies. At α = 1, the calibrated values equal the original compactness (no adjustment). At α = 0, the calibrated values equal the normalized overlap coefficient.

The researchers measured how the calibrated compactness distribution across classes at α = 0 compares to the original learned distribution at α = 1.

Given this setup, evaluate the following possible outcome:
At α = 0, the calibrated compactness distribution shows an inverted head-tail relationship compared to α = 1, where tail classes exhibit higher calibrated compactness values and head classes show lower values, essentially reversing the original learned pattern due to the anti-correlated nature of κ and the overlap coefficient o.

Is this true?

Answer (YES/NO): YES